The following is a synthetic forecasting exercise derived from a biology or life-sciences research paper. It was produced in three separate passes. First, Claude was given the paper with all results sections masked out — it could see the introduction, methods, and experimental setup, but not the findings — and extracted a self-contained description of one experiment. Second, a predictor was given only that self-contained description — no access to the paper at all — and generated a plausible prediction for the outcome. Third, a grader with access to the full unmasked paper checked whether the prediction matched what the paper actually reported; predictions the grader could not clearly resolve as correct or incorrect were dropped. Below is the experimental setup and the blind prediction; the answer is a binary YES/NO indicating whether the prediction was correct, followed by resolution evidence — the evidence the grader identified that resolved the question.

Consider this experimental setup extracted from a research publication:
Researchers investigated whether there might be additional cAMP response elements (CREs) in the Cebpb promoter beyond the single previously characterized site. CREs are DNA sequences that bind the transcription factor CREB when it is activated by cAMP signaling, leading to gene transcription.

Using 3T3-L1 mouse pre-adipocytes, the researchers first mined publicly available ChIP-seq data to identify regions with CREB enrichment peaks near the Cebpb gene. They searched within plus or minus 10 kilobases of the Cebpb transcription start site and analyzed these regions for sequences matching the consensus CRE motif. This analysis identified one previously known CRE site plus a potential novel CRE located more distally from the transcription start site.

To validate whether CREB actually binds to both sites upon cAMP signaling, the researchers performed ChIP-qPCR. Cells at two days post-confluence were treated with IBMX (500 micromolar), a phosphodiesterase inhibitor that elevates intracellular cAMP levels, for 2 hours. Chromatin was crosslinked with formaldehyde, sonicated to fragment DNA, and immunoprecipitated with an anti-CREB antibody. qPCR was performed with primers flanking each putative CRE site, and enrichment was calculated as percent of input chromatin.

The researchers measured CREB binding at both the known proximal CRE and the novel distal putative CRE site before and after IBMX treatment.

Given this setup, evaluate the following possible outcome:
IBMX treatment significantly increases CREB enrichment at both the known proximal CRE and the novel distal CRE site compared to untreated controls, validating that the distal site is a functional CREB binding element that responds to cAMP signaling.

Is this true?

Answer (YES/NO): YES